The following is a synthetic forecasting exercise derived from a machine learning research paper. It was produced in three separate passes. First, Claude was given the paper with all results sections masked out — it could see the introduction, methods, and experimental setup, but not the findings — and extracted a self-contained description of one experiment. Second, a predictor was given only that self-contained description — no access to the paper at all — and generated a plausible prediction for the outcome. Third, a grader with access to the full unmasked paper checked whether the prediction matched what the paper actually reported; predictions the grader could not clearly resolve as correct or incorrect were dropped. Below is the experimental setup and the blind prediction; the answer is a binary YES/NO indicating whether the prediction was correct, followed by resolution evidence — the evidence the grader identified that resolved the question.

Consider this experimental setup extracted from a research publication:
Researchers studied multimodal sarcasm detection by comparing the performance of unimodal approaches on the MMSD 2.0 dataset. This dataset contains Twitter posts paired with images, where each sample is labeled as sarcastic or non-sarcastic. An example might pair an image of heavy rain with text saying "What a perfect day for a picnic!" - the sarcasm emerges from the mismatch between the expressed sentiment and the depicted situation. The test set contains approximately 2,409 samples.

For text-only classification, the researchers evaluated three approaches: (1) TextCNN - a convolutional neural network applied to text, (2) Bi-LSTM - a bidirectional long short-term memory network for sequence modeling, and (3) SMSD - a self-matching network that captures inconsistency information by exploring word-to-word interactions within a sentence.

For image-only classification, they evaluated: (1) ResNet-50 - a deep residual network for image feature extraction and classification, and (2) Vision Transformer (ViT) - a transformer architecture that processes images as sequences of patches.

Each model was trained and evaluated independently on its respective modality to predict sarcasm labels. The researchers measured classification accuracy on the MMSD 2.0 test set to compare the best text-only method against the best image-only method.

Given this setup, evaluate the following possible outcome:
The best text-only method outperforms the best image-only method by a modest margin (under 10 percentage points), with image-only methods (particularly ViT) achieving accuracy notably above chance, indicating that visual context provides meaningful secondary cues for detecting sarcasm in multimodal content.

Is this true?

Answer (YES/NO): YES